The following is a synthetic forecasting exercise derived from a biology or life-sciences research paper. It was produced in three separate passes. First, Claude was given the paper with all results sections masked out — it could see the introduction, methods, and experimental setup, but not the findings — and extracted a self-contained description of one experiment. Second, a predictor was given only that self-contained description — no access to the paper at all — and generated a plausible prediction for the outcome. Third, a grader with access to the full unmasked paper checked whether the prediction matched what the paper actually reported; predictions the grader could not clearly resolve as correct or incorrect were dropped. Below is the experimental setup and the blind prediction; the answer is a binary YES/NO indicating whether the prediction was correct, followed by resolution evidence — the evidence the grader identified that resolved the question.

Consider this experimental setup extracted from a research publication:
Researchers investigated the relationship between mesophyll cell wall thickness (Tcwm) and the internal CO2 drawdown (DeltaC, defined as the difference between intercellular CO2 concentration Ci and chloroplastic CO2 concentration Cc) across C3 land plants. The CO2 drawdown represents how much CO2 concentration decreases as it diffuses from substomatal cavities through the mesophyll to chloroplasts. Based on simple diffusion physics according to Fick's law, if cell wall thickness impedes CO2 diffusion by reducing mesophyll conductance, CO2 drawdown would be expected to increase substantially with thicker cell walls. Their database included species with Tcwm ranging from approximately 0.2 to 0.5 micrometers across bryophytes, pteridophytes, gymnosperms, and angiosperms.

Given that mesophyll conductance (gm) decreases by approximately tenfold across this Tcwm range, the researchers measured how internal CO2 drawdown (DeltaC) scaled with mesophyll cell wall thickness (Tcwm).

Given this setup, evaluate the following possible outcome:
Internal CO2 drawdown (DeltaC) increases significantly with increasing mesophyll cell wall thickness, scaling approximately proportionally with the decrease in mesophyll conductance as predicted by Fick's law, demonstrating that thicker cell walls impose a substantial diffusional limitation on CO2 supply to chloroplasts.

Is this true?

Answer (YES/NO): NO